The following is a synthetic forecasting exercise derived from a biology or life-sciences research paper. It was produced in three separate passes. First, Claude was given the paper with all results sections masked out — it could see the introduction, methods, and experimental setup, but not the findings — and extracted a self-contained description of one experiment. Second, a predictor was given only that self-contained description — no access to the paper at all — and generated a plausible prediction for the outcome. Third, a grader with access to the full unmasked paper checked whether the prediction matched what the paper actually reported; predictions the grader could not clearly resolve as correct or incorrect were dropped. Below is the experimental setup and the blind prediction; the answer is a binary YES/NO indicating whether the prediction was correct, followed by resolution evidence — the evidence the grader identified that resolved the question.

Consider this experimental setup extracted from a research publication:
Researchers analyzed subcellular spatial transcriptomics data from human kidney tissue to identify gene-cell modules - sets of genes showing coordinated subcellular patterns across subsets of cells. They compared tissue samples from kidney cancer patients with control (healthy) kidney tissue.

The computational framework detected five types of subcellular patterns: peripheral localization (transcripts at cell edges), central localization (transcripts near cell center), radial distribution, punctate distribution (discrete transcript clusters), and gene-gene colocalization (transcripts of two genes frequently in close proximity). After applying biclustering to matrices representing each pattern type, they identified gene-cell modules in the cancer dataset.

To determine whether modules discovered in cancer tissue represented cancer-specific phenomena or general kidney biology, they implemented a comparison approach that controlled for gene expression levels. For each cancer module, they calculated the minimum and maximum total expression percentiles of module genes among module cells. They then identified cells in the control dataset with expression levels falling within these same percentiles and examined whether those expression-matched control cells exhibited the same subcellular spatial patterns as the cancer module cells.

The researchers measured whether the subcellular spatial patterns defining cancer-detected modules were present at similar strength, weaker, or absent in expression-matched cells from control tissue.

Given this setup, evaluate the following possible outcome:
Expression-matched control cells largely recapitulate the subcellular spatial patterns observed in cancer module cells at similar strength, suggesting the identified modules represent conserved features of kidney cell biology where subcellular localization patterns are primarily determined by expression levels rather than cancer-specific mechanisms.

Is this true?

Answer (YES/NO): NO